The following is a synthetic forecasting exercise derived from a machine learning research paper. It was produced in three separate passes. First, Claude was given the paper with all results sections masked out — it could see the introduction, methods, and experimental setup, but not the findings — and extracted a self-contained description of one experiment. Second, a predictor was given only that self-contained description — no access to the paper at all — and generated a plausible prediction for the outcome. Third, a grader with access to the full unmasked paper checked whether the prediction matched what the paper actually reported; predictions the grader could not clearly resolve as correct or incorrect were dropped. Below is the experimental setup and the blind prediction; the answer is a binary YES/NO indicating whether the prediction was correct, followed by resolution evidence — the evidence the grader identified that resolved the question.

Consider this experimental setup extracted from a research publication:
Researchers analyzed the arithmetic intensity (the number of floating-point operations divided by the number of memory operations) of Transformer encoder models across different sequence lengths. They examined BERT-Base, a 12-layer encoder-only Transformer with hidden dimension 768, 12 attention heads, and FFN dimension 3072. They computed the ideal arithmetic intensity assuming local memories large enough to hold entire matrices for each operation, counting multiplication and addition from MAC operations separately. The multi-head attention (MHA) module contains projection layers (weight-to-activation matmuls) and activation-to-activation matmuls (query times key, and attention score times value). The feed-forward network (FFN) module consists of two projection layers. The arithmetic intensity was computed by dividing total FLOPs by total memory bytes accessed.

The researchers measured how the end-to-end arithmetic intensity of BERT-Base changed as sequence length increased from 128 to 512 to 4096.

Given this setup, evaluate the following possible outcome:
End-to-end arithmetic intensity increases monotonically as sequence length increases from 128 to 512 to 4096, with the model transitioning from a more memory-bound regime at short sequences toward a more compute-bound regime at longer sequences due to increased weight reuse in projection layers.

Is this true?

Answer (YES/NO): NO